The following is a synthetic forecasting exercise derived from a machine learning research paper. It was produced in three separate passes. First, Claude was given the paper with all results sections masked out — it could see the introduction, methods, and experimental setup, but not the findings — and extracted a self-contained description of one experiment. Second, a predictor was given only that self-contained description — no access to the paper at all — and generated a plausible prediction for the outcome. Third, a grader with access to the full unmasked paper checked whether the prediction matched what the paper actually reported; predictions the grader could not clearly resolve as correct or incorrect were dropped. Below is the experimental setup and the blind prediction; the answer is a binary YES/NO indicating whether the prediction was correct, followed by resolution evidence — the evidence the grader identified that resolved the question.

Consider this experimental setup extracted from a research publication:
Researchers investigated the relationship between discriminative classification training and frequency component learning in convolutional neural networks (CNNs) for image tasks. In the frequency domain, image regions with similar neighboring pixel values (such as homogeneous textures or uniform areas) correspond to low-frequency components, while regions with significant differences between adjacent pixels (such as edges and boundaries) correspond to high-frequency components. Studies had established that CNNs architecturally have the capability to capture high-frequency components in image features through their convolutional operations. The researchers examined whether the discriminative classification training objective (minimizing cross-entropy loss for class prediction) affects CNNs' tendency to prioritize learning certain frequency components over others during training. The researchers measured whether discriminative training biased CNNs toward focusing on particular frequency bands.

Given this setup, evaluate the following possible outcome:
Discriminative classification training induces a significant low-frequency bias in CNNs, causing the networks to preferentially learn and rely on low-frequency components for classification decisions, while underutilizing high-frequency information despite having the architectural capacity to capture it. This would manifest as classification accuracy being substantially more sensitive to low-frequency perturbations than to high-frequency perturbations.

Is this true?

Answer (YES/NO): YES